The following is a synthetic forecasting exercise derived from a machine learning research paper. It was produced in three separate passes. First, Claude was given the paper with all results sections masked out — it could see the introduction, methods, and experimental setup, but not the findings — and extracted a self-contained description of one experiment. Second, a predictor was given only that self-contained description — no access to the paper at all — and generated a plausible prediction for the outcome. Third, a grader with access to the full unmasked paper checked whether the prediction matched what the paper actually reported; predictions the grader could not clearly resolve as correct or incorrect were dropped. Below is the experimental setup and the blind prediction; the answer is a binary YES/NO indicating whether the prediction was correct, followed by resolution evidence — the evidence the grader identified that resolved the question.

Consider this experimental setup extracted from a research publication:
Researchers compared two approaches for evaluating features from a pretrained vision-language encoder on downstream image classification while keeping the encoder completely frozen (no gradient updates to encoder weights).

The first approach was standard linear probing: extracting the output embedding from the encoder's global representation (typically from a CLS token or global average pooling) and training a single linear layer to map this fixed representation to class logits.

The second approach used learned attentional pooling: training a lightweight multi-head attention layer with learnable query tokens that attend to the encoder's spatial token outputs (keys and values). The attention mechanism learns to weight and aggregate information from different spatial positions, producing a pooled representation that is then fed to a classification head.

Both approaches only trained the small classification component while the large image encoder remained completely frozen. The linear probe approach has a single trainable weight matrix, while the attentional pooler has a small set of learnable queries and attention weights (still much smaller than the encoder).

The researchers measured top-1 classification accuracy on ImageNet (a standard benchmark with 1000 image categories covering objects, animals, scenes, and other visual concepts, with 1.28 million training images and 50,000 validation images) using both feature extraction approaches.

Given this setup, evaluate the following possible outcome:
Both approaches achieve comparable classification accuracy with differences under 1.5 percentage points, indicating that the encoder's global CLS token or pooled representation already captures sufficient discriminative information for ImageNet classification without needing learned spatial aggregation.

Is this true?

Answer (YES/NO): NO